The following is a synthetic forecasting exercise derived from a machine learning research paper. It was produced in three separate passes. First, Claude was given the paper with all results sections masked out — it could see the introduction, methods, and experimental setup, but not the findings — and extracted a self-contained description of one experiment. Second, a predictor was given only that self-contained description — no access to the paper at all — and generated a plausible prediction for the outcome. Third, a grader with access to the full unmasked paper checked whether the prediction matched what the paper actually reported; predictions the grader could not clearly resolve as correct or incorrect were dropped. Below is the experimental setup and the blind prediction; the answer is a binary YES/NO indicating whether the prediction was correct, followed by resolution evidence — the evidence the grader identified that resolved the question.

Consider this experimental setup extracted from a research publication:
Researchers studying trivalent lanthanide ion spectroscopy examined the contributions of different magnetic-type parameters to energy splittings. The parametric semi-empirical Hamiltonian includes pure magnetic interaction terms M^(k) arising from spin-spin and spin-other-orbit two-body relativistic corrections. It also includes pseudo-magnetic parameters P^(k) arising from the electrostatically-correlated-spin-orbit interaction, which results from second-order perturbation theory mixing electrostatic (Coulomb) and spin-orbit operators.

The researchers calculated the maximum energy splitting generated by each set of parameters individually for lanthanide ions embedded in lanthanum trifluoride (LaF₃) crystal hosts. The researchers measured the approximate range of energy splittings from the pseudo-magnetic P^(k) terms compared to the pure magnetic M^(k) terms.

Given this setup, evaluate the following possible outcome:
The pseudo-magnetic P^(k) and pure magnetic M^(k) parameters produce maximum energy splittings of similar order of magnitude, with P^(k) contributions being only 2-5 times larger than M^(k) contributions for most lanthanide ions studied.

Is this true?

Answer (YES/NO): NO